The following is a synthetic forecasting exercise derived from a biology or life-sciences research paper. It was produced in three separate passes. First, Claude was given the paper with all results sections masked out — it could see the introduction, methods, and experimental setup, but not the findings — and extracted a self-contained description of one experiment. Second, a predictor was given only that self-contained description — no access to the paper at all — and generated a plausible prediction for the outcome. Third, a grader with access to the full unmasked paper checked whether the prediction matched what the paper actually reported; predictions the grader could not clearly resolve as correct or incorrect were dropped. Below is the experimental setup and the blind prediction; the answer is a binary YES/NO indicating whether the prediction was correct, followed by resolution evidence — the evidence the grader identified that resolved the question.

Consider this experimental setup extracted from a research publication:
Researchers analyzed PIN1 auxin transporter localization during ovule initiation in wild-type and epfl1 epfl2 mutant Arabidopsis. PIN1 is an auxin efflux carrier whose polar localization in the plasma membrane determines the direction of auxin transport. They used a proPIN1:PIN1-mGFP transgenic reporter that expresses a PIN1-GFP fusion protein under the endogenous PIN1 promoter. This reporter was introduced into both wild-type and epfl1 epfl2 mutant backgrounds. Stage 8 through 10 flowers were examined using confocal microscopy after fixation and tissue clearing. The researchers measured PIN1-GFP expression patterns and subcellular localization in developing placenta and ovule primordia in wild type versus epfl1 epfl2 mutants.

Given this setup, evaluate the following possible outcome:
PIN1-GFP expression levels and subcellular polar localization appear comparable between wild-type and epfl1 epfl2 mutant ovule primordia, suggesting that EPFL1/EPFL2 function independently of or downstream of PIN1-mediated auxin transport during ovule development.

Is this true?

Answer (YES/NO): YES